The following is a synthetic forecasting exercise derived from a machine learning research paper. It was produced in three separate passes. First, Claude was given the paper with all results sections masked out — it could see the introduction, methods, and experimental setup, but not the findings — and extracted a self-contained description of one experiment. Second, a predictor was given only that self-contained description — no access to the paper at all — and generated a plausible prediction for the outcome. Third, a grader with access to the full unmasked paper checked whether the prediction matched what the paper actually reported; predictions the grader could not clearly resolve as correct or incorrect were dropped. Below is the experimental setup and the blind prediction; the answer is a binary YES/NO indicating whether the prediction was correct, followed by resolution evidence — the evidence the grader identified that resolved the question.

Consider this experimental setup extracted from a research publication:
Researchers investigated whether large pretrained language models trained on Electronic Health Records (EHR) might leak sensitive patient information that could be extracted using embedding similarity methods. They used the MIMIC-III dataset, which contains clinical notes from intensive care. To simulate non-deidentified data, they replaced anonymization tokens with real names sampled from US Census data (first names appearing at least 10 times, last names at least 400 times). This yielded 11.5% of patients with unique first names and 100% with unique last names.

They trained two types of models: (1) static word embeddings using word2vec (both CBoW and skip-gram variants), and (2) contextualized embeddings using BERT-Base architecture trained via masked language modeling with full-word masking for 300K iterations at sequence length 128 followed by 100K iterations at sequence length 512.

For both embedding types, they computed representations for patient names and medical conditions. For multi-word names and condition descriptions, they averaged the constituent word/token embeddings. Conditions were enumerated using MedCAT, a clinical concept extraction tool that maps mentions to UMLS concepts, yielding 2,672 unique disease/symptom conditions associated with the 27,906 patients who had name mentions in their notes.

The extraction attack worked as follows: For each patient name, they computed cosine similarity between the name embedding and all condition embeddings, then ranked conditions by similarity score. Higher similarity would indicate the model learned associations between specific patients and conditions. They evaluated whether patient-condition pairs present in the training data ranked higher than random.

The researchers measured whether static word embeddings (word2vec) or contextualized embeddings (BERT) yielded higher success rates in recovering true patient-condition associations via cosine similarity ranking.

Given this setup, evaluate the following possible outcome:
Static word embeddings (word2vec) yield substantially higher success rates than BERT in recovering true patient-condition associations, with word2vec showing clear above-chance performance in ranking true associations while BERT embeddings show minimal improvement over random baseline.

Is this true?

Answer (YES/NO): NO